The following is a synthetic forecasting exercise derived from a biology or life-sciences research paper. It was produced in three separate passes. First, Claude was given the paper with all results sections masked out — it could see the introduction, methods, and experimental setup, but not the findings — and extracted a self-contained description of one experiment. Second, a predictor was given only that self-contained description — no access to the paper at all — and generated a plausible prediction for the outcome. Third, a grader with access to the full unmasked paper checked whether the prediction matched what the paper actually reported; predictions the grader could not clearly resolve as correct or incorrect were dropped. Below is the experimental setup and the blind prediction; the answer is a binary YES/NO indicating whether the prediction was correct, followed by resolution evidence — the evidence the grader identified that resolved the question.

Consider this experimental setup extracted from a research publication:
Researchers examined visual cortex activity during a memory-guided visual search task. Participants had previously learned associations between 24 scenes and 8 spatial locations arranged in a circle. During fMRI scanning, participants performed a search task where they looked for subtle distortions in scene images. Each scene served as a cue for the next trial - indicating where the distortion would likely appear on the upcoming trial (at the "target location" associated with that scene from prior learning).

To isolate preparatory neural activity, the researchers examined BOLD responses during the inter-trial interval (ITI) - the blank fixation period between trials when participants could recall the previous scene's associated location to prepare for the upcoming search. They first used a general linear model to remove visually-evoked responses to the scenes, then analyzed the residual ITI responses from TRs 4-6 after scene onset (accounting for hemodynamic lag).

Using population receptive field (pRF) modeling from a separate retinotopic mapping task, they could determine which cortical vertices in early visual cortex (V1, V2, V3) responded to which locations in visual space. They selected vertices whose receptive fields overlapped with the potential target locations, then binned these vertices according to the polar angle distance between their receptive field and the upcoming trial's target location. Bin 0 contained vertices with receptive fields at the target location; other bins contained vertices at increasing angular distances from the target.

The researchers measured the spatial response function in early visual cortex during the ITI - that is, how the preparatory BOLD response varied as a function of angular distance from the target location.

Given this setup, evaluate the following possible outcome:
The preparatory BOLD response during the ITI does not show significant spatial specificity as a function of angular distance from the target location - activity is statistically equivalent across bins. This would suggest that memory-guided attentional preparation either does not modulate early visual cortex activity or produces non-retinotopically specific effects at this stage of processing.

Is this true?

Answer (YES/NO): NO